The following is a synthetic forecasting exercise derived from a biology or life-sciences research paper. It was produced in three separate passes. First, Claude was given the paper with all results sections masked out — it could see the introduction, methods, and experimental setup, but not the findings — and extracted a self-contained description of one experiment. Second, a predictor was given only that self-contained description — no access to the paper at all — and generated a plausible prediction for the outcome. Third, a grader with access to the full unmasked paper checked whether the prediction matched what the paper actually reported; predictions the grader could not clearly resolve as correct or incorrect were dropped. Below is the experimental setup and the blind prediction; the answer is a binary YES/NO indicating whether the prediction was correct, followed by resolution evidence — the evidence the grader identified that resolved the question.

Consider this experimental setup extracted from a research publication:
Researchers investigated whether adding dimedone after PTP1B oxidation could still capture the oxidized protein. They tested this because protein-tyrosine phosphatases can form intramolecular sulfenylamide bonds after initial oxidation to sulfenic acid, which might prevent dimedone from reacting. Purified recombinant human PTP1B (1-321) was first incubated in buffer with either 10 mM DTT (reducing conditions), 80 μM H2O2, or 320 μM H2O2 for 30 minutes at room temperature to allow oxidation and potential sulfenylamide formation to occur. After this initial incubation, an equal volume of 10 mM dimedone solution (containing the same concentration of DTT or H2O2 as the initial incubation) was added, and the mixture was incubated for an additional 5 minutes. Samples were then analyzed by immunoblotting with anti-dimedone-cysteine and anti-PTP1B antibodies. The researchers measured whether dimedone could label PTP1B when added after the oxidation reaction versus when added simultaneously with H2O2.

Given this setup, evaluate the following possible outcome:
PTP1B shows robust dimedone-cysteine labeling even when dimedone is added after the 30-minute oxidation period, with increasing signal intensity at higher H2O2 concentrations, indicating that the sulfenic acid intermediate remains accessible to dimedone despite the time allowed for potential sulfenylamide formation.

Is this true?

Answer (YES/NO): NO